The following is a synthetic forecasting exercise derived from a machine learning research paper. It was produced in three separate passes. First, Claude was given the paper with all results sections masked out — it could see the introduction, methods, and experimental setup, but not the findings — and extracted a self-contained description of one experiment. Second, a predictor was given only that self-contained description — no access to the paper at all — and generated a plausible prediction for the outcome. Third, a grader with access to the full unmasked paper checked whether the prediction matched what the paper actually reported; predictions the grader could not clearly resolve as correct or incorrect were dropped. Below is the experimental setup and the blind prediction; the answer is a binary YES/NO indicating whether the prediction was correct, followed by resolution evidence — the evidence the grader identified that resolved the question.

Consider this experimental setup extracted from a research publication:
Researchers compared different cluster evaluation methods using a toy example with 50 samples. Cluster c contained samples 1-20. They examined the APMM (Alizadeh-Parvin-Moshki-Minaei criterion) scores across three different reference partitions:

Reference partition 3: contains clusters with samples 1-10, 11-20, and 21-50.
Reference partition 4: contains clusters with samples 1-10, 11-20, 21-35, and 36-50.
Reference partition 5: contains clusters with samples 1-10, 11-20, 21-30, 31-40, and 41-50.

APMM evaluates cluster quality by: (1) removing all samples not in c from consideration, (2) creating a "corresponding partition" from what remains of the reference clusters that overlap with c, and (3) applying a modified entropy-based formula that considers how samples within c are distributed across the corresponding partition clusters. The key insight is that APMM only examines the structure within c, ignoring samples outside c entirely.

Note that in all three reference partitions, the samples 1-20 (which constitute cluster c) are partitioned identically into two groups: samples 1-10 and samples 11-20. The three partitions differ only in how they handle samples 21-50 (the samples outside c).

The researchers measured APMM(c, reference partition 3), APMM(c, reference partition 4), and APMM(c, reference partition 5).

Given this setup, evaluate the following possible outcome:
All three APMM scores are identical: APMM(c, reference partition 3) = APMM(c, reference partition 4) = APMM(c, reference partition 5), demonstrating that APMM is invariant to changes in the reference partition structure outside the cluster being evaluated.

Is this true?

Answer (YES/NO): YES